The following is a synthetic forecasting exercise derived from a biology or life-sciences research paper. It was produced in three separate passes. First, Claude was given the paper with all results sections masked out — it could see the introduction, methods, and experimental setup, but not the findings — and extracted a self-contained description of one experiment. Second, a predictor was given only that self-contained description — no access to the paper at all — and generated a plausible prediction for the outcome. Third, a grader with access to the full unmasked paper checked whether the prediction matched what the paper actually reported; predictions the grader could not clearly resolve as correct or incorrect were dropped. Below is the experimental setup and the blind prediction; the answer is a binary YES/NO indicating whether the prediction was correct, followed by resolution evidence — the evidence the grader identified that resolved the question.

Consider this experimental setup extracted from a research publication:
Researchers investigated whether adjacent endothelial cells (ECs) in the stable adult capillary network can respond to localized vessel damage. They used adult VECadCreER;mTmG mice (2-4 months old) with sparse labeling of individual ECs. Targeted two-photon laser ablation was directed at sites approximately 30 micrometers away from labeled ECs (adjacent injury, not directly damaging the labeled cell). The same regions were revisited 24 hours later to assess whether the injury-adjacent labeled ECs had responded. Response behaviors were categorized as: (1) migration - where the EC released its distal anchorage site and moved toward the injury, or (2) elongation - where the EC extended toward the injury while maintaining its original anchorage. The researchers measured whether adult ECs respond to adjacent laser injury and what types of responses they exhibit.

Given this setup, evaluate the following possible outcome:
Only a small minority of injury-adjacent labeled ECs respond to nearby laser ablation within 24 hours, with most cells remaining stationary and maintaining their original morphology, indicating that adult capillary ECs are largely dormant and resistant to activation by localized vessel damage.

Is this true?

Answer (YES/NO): NO